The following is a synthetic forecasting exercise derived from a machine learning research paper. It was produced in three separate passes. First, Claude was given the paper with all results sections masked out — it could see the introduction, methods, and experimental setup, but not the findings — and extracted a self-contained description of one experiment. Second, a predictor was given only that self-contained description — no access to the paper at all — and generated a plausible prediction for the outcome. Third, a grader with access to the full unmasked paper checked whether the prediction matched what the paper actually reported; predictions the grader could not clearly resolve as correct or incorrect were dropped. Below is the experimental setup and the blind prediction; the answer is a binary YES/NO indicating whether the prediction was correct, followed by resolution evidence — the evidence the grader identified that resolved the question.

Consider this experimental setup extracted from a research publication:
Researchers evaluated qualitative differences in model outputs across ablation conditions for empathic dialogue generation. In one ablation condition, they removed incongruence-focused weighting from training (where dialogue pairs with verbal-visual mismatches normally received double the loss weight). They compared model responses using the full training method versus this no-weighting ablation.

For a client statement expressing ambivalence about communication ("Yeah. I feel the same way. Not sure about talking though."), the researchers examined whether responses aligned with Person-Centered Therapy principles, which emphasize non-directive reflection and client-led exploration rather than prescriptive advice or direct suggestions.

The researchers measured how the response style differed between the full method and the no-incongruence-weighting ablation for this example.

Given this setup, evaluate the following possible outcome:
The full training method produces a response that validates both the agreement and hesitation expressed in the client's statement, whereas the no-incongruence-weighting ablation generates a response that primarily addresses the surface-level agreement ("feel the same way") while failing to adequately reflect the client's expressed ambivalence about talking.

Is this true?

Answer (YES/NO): NO